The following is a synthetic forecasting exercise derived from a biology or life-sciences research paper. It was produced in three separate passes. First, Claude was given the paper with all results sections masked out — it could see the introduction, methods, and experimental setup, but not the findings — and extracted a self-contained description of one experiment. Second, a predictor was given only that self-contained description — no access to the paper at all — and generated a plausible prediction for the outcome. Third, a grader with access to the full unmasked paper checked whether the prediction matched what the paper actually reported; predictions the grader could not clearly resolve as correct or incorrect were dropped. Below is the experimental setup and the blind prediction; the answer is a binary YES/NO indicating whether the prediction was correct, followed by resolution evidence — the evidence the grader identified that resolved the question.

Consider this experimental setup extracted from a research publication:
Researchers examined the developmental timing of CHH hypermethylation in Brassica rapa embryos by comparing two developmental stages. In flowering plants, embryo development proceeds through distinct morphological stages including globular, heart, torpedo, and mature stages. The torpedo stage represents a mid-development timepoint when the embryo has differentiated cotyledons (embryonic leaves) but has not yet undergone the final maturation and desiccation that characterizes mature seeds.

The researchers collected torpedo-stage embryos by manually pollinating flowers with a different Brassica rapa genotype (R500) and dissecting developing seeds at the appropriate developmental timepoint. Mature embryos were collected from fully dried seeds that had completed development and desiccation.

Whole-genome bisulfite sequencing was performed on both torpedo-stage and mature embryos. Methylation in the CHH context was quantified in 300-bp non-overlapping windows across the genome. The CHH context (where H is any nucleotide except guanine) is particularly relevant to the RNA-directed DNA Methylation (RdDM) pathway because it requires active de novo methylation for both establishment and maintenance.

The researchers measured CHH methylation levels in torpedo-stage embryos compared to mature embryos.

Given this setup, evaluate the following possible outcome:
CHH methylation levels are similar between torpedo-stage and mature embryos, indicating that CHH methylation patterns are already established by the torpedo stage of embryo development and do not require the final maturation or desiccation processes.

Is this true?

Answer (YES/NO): NO